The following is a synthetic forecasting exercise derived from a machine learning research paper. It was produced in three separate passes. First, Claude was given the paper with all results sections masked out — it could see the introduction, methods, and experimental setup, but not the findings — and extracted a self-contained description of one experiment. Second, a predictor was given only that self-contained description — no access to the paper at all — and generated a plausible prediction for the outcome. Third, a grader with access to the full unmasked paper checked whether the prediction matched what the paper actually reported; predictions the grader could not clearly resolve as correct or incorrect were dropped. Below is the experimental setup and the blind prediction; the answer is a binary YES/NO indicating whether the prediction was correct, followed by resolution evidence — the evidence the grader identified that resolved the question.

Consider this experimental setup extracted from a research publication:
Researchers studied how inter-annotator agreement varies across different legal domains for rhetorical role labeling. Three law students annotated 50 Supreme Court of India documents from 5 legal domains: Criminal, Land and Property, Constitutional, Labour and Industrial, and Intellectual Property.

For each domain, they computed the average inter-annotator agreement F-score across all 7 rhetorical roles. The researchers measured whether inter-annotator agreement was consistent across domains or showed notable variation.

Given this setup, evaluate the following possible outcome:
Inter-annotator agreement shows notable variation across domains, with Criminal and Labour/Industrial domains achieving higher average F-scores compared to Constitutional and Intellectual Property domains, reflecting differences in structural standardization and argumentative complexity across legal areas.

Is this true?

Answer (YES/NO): NO